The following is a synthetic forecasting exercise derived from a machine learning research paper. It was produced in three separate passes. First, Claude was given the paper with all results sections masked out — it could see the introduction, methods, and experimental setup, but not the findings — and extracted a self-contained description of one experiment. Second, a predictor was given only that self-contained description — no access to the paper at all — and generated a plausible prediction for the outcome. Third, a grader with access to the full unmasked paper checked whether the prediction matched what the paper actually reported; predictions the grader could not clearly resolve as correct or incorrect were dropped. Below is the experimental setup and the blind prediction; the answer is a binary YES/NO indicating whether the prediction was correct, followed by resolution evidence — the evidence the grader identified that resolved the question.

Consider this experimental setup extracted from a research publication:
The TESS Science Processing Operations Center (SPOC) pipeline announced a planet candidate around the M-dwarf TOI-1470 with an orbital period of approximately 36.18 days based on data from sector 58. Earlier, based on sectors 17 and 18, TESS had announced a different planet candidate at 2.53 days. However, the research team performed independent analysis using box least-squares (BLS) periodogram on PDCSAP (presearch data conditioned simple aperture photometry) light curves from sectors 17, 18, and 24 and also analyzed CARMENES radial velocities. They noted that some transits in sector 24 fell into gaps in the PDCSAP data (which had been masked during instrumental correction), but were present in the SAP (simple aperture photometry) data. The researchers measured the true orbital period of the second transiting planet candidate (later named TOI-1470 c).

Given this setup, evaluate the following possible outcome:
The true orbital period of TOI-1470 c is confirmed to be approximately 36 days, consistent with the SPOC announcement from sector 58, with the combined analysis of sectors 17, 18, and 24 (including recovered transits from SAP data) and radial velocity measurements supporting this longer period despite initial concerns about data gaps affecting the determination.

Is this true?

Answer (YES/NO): NO